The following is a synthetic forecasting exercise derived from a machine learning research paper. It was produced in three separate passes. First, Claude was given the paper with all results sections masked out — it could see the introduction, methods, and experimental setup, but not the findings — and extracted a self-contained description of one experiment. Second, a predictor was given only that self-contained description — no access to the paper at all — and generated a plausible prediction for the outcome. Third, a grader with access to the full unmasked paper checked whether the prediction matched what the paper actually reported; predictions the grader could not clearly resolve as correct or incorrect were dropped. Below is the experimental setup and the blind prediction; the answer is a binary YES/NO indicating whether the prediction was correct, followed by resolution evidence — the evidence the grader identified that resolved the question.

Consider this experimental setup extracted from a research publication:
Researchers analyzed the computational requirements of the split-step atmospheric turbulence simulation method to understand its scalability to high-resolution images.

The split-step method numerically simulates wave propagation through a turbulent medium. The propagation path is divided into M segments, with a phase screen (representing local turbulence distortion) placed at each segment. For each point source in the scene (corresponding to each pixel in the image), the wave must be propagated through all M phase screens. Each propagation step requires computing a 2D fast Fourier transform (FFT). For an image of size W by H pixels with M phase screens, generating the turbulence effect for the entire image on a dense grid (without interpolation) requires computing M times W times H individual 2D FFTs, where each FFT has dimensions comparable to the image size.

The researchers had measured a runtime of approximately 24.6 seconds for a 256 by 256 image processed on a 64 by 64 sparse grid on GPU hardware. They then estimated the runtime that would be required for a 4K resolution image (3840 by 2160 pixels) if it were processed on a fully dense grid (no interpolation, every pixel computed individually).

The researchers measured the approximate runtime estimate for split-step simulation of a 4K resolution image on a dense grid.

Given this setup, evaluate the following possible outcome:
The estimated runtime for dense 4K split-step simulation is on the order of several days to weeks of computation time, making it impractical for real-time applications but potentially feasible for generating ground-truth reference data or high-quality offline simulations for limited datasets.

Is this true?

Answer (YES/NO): NO